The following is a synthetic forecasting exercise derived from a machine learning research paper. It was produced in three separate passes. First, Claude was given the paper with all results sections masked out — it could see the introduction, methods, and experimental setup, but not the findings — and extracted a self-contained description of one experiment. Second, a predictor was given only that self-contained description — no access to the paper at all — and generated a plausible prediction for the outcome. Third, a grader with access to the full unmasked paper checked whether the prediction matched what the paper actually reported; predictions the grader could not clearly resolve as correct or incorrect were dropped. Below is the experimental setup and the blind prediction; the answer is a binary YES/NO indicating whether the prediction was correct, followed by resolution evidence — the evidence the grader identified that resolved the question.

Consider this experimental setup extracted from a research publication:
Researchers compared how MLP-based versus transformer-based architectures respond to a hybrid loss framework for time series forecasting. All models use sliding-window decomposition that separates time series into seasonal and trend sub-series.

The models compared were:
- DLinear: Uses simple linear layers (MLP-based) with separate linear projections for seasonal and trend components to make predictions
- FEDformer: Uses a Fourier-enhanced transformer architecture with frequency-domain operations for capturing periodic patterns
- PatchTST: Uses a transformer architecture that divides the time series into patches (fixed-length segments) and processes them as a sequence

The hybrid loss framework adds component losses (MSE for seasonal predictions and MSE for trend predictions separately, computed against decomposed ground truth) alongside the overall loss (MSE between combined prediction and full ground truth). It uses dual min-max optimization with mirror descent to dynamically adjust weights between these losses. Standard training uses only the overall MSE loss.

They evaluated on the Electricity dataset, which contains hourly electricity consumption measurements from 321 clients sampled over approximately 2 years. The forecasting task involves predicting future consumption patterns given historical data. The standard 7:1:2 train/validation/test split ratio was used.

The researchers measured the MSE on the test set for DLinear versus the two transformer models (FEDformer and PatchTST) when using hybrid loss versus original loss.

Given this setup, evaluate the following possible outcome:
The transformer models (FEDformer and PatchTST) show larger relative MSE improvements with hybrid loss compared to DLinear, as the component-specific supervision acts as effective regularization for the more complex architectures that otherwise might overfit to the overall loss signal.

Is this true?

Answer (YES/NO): NO